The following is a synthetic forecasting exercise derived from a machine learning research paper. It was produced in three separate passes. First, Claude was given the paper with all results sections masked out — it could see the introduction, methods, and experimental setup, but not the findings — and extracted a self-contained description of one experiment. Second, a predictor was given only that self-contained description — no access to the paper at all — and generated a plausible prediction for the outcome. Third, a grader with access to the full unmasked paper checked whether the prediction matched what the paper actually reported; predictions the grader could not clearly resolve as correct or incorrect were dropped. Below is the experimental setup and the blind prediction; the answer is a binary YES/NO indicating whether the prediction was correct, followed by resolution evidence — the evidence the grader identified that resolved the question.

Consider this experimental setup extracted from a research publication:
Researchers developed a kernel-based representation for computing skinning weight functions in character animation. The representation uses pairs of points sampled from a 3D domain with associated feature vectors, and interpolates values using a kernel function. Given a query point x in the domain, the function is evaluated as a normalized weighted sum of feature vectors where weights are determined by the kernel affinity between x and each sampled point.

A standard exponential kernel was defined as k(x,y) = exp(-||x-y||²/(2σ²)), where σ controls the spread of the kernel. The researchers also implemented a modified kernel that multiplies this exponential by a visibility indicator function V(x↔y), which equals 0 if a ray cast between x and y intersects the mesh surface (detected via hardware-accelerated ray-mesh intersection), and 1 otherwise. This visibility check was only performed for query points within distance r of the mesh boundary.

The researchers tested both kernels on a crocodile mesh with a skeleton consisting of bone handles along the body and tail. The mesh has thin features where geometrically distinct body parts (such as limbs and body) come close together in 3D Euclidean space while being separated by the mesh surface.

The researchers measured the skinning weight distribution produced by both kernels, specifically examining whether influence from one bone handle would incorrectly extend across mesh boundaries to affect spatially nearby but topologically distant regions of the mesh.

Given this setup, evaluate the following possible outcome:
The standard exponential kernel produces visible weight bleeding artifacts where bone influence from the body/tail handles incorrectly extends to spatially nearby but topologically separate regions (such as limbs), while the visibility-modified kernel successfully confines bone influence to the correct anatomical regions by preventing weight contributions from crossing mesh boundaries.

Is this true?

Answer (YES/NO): YES